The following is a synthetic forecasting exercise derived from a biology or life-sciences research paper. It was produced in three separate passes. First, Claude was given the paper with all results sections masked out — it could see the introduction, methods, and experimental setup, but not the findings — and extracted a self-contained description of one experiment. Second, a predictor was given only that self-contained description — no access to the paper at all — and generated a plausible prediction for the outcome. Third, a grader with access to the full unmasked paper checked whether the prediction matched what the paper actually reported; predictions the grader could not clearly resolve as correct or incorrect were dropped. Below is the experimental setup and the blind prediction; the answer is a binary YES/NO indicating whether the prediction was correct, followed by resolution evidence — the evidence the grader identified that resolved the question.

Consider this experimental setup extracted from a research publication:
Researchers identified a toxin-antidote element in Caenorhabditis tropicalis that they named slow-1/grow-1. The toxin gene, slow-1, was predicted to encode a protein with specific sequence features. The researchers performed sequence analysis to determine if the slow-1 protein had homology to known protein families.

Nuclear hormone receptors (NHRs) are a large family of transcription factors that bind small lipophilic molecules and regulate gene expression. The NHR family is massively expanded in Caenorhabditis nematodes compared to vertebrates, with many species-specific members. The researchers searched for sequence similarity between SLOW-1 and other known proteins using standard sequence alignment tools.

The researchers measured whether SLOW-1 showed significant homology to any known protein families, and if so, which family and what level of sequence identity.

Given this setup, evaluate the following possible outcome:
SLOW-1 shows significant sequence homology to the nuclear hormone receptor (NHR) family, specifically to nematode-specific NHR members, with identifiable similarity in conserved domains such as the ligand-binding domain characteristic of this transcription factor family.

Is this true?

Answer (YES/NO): NO